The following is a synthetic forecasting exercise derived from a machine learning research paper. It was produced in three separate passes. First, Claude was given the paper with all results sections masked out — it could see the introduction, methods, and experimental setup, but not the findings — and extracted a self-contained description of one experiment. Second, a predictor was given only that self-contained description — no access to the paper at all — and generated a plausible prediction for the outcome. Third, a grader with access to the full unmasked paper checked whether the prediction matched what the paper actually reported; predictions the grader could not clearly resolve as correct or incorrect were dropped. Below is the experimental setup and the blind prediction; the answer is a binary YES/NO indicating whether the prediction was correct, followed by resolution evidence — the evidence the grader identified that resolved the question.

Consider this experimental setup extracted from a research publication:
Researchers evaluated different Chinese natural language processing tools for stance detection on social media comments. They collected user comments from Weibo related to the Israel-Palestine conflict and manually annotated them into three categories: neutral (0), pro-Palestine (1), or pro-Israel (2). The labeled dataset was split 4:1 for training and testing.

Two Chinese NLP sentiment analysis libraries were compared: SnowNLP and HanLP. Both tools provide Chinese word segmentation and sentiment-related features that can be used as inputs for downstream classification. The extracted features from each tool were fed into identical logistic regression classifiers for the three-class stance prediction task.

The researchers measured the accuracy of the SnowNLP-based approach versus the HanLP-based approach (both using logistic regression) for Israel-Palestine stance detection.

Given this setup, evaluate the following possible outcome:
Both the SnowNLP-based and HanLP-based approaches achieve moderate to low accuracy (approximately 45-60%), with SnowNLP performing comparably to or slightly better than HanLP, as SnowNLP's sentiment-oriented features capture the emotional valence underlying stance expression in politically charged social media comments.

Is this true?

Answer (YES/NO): NO